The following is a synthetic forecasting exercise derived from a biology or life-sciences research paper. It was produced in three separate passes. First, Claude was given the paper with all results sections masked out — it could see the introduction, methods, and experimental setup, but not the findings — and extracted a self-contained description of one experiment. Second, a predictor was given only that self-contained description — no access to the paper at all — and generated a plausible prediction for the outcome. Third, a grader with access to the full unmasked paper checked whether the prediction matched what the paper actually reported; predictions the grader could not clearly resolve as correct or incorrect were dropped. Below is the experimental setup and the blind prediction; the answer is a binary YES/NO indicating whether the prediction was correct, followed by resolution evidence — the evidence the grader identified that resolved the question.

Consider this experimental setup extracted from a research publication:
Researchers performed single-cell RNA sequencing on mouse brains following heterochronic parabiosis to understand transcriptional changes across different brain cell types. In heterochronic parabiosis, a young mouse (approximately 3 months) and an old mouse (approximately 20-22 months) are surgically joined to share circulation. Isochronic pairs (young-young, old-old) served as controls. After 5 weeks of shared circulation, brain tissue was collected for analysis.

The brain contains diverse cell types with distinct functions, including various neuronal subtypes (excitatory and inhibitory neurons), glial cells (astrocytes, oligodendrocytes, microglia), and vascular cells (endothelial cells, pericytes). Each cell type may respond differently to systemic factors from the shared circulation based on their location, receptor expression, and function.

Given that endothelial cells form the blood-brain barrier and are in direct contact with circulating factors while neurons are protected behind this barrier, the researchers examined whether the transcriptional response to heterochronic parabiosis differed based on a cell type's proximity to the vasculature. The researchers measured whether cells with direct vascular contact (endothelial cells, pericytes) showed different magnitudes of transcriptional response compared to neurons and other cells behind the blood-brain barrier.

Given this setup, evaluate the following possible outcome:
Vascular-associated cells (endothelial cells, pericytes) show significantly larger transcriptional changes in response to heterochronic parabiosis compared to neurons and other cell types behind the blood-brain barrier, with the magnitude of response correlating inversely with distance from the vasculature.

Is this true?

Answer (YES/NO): NO